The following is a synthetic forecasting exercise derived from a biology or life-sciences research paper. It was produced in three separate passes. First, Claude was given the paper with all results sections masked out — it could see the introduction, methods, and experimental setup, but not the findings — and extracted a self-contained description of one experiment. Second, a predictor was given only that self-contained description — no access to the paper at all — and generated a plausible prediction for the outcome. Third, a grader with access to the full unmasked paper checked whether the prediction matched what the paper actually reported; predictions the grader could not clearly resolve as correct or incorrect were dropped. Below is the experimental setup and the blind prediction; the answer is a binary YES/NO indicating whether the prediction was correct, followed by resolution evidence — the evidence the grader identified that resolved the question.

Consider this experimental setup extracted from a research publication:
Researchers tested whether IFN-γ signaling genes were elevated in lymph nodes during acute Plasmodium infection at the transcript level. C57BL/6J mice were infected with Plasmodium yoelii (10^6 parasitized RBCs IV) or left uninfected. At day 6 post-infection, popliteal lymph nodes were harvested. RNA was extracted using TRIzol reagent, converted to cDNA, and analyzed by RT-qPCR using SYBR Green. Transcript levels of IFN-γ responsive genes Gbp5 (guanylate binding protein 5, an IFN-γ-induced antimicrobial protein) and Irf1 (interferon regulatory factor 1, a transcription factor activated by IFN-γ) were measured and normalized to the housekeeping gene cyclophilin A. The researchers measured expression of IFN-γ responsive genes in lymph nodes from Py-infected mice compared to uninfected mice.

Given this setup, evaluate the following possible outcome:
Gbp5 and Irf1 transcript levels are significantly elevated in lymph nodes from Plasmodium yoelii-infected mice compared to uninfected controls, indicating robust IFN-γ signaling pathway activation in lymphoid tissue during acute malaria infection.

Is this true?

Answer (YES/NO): YES